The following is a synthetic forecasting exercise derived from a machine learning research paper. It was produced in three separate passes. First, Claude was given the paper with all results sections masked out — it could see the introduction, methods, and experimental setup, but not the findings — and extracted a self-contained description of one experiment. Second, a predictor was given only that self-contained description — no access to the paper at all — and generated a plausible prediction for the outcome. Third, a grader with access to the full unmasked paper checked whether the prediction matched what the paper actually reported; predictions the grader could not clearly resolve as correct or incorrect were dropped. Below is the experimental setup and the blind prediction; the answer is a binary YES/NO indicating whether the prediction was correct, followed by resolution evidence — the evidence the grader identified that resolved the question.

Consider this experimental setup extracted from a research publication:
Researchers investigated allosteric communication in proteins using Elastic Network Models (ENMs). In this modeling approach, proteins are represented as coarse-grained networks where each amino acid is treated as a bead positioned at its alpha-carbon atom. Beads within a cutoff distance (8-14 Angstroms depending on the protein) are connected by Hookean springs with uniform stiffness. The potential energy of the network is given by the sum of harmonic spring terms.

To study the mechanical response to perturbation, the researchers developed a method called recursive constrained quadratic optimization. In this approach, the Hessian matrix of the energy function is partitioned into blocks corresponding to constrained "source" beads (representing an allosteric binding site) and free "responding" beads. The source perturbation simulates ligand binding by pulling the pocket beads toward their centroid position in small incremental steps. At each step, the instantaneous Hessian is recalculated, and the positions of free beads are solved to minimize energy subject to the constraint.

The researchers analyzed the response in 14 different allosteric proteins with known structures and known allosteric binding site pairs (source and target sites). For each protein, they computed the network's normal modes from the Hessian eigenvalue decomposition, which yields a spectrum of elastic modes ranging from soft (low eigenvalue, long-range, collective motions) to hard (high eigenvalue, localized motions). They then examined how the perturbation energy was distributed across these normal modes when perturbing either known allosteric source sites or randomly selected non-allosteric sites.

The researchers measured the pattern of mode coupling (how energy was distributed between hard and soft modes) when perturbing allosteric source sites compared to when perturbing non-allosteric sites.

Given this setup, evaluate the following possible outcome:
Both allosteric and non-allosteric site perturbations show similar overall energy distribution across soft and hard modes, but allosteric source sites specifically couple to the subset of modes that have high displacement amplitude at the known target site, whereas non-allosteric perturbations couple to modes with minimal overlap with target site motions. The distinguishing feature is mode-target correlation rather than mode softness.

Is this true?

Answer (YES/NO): NO